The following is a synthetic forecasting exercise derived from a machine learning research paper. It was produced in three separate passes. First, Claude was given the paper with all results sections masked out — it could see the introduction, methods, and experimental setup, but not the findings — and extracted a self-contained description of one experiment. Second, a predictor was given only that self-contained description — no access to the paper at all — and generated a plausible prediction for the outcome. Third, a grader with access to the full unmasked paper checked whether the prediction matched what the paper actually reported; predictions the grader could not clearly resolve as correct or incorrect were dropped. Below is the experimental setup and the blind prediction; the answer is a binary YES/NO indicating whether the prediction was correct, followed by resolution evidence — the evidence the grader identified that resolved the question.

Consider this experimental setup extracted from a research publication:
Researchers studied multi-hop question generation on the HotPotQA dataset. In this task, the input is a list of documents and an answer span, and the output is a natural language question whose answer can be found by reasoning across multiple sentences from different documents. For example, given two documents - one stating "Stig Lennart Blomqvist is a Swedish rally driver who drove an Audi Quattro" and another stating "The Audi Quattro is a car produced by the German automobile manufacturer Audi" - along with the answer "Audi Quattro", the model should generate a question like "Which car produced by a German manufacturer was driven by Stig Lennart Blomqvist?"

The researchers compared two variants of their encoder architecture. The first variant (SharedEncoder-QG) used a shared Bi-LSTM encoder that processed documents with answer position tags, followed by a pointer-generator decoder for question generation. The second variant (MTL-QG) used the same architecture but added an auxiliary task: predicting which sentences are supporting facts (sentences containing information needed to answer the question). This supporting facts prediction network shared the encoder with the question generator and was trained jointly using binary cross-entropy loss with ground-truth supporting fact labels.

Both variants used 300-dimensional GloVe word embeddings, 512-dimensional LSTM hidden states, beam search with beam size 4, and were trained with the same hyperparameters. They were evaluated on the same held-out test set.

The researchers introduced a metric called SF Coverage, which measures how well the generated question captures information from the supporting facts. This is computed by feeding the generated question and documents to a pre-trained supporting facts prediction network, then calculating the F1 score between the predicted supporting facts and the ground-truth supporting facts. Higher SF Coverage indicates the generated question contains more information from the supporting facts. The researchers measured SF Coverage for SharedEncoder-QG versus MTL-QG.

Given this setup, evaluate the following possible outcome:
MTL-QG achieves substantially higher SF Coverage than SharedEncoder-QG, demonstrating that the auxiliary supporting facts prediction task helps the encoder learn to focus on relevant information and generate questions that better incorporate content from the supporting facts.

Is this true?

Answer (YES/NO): YES